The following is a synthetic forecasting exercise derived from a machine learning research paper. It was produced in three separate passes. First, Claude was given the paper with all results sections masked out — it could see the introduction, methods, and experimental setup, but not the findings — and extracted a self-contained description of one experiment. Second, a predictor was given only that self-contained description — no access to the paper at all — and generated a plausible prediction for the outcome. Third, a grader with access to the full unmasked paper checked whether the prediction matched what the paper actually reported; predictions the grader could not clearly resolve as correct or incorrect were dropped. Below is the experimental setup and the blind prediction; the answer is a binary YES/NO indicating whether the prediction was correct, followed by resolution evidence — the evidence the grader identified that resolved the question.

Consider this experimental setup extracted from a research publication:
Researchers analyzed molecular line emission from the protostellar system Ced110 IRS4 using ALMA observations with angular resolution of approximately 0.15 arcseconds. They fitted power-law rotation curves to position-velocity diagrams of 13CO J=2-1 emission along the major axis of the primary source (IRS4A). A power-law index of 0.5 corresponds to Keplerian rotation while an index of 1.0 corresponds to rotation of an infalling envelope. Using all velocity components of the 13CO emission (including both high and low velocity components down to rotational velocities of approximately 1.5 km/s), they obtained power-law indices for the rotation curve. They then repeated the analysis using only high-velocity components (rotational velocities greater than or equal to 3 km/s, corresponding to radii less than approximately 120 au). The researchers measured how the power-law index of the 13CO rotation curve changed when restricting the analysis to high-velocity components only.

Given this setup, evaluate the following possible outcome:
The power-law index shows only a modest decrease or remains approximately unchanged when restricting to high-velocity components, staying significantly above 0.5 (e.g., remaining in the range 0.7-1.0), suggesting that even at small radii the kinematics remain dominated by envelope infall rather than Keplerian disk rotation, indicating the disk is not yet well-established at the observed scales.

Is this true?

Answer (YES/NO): NO